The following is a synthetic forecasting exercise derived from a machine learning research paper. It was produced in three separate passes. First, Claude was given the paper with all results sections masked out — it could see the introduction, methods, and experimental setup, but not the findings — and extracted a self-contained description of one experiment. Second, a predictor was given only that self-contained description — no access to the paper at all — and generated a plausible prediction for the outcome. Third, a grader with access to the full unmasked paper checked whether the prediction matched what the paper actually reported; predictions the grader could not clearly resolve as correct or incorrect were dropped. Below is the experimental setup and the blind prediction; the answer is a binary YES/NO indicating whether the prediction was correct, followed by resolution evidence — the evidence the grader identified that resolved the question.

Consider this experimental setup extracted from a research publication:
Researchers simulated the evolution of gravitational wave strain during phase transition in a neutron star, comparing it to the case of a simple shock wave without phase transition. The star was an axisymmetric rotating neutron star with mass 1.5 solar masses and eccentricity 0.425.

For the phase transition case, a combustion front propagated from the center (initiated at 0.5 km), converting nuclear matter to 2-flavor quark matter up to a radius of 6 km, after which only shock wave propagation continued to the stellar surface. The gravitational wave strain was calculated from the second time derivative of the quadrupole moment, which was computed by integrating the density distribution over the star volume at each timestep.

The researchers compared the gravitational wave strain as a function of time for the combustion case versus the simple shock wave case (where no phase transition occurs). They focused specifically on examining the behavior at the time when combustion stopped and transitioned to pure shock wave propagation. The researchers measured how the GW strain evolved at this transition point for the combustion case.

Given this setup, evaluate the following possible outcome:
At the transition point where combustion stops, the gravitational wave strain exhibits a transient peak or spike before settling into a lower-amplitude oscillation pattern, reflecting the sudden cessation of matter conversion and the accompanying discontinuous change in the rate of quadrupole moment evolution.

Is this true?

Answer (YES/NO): NO